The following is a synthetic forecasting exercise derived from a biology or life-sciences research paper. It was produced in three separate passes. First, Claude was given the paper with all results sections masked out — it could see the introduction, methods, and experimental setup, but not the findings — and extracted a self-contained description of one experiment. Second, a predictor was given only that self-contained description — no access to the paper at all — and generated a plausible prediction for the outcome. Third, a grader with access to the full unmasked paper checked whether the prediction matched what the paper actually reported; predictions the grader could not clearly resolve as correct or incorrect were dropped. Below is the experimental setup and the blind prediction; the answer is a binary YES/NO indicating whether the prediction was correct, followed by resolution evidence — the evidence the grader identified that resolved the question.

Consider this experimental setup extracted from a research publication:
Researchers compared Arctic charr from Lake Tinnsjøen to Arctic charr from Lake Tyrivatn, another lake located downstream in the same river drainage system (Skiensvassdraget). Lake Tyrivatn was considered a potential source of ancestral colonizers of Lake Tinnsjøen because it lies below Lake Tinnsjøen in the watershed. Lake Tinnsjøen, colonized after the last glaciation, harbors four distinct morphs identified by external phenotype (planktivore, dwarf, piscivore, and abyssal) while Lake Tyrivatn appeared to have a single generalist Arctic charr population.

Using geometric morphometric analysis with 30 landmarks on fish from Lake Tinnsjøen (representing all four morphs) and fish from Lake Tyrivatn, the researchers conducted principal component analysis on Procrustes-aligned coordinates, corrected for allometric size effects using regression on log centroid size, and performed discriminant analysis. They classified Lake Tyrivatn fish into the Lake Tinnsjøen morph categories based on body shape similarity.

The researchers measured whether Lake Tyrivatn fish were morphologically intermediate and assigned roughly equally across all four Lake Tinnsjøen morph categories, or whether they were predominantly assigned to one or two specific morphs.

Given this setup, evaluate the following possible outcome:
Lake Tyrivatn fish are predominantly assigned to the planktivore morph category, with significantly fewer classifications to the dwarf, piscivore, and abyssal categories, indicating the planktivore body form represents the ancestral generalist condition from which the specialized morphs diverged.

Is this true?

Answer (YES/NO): YES